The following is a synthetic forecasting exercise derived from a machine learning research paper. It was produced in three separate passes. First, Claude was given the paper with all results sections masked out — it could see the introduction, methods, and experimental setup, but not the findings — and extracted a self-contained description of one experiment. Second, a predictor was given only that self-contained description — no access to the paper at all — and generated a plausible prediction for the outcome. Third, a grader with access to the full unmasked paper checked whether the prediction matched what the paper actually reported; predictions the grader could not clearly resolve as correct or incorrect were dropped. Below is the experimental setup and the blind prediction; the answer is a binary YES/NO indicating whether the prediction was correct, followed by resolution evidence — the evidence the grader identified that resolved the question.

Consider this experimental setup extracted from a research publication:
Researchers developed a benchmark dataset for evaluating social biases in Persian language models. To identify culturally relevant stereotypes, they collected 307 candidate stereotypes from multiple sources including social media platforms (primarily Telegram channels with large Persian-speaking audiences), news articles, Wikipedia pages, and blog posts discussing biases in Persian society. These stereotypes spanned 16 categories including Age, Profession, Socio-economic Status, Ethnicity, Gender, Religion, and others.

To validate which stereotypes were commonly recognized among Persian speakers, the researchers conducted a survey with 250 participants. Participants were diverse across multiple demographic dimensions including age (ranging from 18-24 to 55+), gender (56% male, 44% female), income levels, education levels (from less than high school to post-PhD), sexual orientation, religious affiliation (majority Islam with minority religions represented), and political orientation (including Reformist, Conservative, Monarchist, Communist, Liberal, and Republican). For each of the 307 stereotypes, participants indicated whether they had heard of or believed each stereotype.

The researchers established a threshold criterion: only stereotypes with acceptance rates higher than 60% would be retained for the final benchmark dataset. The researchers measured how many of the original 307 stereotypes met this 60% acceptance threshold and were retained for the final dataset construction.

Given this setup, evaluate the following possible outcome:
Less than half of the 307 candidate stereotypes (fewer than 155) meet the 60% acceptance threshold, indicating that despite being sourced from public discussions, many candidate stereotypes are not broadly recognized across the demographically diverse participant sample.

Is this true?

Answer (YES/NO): NO